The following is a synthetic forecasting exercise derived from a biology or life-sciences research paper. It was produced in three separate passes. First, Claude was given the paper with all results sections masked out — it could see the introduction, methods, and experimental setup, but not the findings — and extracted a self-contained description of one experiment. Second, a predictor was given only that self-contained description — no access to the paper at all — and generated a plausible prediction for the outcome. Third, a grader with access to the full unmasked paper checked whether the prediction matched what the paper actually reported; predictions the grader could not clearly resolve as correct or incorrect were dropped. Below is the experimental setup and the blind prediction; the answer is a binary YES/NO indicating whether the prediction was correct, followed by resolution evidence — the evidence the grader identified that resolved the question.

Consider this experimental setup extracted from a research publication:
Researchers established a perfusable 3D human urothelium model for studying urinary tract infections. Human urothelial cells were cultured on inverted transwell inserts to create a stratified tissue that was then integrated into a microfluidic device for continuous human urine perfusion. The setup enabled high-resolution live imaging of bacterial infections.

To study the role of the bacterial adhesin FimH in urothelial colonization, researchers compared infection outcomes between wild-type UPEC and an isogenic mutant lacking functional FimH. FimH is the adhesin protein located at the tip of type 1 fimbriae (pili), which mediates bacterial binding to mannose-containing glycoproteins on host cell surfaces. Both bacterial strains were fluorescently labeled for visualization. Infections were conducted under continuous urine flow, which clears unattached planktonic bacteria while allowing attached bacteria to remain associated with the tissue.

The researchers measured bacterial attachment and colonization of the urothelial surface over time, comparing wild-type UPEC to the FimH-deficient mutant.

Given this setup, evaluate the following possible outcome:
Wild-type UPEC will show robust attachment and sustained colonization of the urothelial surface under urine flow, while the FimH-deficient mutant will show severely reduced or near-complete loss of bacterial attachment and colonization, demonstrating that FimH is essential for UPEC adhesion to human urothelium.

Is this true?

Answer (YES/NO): YES